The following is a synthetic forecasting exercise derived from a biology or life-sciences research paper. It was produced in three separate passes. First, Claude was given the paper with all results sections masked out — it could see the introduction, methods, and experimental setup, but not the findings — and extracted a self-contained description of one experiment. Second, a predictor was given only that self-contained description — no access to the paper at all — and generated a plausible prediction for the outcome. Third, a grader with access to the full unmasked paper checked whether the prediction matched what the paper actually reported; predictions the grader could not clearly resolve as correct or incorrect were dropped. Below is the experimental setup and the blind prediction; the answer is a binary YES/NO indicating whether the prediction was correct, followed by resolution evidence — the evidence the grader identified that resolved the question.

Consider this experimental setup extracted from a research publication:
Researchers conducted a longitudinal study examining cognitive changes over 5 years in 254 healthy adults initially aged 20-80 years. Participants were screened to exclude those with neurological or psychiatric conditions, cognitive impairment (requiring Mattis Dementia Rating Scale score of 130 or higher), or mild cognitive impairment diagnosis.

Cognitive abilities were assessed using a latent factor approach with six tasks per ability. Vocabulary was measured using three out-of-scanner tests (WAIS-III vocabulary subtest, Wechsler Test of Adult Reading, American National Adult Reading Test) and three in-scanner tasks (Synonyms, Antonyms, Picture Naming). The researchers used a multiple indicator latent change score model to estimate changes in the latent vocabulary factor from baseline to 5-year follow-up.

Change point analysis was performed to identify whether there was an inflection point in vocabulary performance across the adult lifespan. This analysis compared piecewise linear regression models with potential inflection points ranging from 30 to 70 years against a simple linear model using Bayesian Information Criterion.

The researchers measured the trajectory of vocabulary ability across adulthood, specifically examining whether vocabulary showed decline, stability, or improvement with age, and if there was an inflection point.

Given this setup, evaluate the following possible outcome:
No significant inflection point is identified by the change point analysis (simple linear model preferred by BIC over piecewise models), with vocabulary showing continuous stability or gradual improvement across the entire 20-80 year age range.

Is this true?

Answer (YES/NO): NO